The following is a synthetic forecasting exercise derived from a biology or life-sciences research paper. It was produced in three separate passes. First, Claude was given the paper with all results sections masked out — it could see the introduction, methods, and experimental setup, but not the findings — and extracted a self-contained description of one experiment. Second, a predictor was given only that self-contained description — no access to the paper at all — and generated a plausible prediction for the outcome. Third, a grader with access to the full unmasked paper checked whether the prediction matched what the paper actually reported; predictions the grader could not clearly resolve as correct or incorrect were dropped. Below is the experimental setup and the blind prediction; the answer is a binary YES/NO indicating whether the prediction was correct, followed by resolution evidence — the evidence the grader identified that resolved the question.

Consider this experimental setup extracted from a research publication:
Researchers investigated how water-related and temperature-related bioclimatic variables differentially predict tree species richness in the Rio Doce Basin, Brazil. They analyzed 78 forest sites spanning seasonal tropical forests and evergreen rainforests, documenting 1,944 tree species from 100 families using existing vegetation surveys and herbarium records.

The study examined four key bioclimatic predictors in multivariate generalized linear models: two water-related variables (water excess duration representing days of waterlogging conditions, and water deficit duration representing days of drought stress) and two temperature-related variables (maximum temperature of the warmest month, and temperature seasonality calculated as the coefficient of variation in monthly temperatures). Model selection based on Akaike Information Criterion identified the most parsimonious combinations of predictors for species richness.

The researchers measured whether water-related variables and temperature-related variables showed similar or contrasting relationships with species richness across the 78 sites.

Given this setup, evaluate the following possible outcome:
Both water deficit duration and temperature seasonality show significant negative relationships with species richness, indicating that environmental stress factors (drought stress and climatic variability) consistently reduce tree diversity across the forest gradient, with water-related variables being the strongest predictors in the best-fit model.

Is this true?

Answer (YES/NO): NO